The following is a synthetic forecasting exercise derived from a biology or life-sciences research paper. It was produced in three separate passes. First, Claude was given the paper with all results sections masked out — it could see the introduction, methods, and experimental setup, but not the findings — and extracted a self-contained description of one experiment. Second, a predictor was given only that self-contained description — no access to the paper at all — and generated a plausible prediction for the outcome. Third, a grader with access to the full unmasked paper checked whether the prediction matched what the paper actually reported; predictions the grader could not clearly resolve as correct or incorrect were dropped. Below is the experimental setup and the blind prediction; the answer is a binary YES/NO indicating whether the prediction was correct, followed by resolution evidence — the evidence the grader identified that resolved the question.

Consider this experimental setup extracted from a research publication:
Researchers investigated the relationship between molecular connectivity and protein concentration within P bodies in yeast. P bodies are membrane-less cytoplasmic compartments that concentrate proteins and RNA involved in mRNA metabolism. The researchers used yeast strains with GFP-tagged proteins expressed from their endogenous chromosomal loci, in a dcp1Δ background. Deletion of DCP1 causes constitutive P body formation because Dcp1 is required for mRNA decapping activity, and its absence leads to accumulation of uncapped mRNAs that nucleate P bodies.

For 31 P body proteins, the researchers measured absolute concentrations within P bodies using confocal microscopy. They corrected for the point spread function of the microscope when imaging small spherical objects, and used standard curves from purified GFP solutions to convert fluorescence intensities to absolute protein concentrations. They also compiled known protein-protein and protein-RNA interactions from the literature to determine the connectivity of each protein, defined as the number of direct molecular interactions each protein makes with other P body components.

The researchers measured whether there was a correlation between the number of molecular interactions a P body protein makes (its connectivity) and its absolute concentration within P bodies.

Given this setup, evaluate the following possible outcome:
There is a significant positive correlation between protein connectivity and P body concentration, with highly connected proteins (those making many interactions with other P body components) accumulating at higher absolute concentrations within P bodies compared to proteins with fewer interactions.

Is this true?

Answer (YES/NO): YES